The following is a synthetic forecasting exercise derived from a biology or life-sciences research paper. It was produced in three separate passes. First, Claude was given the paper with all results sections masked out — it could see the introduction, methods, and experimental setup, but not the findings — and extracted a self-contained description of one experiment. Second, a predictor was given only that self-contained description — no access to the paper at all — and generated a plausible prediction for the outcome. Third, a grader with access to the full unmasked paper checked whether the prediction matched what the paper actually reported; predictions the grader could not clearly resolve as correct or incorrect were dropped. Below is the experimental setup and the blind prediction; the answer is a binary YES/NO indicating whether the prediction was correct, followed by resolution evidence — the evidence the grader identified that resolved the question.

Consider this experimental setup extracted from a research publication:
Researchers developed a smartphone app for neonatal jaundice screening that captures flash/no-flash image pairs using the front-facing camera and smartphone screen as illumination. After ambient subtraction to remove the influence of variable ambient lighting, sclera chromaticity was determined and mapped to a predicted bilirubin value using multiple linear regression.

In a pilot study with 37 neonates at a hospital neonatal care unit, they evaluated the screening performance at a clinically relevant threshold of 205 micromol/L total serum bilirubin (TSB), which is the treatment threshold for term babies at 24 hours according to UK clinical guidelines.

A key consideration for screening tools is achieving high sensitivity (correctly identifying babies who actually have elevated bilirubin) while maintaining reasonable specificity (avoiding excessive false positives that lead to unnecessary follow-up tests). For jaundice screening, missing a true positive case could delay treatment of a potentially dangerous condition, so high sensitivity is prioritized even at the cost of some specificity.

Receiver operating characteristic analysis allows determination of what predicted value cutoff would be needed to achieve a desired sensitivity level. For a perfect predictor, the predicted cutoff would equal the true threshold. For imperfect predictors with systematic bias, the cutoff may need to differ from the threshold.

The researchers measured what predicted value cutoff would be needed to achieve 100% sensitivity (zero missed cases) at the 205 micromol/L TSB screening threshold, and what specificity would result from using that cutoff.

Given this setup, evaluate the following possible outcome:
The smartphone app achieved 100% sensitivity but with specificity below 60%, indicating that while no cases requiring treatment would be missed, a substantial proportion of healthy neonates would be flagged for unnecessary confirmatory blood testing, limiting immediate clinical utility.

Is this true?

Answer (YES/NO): YES